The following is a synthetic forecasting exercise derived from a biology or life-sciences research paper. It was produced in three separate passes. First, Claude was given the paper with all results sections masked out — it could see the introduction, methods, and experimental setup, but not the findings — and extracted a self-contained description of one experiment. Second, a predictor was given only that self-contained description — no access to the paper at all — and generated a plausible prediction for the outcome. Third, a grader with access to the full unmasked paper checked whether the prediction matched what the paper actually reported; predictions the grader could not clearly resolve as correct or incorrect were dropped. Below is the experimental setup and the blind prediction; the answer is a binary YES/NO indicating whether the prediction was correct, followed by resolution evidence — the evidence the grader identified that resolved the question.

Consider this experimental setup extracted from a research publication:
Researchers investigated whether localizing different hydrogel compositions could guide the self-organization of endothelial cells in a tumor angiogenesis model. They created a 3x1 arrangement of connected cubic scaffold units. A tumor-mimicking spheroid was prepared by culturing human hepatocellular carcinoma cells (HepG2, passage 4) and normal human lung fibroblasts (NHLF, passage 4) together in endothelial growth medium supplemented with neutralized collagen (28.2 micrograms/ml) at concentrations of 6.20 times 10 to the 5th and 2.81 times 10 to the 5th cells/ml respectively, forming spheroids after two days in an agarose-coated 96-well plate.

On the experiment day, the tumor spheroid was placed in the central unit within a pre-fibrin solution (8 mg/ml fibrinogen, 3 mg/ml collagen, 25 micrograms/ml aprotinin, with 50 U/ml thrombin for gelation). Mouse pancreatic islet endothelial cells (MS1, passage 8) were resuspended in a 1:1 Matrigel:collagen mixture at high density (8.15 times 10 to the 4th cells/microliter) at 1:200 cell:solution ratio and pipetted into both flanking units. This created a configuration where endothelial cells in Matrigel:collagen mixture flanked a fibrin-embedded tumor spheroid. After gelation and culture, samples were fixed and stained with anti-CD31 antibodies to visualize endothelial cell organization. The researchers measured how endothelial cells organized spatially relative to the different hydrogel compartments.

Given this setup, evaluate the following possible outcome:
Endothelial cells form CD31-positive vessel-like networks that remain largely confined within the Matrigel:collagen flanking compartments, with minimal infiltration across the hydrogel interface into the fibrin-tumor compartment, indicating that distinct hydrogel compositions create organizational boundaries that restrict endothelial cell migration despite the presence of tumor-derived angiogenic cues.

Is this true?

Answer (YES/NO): NO